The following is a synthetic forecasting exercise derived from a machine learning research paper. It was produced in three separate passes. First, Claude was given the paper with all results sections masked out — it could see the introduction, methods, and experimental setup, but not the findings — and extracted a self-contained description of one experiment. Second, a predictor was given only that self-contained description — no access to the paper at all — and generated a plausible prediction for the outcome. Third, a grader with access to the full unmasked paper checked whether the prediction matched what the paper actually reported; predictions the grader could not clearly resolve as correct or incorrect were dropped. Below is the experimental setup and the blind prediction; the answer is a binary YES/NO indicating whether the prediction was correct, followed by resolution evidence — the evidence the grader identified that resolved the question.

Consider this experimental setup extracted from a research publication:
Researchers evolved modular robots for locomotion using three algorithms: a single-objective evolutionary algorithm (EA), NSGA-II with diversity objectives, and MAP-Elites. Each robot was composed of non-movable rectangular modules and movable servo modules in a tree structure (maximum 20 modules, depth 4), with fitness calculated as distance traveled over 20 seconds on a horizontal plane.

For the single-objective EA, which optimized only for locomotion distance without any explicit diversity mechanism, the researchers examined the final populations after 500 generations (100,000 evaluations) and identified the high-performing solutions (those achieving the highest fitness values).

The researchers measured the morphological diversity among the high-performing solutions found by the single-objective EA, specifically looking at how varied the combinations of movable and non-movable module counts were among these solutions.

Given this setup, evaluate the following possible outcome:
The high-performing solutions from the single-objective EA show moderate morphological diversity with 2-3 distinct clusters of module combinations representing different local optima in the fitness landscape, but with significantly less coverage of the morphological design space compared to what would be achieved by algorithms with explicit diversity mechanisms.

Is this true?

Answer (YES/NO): NO